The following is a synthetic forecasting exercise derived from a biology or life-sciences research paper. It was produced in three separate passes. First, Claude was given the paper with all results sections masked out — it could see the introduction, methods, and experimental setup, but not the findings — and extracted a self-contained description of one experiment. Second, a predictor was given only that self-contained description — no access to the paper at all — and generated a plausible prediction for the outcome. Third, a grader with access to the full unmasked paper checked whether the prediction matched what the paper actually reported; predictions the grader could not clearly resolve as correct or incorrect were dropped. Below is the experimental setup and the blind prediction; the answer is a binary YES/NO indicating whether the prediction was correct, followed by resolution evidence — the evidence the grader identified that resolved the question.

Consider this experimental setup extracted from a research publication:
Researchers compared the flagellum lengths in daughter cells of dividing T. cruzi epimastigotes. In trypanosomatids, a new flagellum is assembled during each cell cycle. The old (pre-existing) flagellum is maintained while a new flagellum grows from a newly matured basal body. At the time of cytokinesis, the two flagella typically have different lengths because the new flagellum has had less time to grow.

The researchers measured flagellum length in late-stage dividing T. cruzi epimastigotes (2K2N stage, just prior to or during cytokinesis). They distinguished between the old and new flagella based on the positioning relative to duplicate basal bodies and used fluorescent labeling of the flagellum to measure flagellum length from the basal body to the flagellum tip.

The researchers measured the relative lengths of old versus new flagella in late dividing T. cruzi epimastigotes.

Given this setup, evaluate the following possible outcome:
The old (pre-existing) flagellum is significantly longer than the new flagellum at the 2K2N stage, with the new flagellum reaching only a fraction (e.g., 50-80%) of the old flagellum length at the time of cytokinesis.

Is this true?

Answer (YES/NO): YES